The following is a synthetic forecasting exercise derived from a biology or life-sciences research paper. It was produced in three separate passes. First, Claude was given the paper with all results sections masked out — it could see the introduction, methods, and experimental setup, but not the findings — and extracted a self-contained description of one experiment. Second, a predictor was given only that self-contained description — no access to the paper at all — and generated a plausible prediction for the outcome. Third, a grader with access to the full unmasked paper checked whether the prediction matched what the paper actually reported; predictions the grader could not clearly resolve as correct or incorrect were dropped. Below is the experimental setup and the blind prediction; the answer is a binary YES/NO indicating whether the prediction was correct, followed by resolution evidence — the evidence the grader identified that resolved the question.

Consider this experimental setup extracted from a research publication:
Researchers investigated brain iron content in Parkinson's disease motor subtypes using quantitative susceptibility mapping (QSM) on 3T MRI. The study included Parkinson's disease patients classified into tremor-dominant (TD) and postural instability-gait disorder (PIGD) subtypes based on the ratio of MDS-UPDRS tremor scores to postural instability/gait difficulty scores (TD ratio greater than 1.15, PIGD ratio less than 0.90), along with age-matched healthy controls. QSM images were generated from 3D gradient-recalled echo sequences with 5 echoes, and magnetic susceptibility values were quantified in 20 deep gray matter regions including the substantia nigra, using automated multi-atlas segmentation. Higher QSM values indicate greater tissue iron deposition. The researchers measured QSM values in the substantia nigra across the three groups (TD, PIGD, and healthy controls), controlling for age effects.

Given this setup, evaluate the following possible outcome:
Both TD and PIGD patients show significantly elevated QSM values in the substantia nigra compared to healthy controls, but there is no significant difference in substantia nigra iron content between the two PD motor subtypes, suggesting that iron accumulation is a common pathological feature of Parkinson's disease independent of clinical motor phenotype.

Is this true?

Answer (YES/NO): NO